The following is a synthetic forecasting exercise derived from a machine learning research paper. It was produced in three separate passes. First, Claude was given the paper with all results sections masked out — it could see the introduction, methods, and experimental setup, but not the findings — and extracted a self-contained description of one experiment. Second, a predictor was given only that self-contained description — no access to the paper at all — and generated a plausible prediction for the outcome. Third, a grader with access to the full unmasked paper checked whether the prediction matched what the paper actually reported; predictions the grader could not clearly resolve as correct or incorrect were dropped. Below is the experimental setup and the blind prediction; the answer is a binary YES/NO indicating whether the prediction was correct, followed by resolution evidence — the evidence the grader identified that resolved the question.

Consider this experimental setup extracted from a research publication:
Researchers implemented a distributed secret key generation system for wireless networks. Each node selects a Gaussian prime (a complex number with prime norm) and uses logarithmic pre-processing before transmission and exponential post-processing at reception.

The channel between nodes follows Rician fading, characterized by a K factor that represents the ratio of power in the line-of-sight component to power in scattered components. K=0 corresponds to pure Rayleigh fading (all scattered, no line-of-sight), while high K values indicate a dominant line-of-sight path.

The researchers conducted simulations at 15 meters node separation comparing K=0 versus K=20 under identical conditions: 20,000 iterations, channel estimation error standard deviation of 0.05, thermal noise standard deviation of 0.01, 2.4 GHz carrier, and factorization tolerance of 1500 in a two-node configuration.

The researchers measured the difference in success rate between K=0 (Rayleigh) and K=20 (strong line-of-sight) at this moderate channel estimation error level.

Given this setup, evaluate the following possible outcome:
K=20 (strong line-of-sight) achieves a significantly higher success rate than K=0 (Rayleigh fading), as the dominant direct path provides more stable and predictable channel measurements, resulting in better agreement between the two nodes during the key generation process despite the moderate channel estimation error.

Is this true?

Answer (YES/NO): YES